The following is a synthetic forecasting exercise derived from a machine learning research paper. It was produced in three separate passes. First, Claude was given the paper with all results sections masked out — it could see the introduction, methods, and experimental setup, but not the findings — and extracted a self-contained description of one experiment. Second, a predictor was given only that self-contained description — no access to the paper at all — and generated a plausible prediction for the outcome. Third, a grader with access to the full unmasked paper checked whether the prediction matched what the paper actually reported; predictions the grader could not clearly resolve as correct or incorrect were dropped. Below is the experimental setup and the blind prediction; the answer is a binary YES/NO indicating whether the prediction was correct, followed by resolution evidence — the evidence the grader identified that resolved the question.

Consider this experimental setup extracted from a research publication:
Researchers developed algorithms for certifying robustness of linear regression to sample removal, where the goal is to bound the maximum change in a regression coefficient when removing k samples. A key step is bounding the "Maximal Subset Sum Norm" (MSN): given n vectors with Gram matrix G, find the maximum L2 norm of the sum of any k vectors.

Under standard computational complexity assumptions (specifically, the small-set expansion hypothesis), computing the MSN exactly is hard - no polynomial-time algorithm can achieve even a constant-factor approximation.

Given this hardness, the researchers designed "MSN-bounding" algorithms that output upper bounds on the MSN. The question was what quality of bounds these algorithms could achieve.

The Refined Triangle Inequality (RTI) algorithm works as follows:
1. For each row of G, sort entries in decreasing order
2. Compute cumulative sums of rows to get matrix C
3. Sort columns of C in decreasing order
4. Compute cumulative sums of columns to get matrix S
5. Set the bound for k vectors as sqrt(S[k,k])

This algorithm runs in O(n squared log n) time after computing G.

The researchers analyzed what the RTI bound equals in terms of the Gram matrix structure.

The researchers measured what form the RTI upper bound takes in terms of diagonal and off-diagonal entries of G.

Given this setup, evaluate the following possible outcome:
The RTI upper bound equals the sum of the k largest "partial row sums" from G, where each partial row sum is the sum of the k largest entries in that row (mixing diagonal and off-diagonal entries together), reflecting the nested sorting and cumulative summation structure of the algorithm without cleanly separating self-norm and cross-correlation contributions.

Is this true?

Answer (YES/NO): NO